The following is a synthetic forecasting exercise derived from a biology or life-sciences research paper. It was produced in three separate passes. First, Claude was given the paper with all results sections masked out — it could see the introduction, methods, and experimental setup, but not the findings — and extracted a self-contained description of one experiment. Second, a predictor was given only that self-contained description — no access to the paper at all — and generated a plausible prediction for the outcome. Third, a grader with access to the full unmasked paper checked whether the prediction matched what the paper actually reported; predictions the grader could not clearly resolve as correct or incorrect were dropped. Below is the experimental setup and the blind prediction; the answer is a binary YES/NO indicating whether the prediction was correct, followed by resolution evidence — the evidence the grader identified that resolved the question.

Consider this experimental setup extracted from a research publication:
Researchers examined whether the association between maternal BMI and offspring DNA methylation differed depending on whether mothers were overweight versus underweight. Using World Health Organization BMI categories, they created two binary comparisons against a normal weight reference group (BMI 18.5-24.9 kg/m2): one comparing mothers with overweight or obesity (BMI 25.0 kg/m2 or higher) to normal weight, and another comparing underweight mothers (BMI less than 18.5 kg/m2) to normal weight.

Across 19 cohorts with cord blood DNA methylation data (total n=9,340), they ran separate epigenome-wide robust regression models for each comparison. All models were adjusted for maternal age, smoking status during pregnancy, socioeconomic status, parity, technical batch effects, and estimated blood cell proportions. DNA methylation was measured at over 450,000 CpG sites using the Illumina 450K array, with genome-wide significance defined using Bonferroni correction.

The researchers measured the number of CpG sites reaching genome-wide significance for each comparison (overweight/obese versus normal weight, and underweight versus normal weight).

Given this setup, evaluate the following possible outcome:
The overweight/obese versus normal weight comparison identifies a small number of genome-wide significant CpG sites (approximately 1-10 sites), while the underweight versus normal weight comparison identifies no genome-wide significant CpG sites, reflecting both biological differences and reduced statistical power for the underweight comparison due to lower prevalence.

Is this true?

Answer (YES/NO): NO